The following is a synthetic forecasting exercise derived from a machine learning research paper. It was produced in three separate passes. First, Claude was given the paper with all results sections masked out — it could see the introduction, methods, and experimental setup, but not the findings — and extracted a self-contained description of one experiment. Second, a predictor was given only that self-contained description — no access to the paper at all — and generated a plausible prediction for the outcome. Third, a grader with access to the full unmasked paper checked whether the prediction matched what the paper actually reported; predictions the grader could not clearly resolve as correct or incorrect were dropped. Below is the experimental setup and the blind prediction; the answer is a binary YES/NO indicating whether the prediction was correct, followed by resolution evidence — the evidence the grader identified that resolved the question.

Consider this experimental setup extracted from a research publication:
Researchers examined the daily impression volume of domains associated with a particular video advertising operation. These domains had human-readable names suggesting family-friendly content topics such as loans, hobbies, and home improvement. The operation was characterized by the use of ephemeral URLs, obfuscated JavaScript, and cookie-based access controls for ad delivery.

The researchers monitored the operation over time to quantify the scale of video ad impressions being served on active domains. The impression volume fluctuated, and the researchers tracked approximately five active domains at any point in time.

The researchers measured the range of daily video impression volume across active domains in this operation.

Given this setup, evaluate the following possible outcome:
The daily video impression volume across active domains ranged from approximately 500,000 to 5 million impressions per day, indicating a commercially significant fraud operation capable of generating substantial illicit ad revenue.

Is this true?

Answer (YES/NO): NO